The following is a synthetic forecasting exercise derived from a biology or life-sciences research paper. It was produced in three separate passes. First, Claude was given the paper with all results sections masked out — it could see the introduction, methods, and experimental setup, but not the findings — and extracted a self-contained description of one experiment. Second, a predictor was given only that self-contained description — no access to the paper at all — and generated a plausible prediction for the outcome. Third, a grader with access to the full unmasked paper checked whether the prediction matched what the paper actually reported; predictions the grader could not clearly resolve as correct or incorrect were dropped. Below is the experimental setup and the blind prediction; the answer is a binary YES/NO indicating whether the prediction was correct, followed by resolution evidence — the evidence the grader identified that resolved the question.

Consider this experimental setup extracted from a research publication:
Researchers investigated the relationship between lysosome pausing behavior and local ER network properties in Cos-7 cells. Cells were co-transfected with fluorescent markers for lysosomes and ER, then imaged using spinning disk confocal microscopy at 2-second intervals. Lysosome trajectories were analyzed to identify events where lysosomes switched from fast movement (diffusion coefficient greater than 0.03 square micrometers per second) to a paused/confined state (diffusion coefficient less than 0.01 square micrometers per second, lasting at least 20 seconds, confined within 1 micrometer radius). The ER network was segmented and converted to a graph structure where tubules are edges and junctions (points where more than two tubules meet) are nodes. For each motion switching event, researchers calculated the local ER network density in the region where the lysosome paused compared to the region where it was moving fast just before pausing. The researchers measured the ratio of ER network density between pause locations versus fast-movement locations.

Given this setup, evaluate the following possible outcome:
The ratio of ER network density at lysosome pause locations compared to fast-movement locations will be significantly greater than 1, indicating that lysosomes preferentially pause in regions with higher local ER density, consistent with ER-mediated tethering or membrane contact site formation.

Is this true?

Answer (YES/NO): YES